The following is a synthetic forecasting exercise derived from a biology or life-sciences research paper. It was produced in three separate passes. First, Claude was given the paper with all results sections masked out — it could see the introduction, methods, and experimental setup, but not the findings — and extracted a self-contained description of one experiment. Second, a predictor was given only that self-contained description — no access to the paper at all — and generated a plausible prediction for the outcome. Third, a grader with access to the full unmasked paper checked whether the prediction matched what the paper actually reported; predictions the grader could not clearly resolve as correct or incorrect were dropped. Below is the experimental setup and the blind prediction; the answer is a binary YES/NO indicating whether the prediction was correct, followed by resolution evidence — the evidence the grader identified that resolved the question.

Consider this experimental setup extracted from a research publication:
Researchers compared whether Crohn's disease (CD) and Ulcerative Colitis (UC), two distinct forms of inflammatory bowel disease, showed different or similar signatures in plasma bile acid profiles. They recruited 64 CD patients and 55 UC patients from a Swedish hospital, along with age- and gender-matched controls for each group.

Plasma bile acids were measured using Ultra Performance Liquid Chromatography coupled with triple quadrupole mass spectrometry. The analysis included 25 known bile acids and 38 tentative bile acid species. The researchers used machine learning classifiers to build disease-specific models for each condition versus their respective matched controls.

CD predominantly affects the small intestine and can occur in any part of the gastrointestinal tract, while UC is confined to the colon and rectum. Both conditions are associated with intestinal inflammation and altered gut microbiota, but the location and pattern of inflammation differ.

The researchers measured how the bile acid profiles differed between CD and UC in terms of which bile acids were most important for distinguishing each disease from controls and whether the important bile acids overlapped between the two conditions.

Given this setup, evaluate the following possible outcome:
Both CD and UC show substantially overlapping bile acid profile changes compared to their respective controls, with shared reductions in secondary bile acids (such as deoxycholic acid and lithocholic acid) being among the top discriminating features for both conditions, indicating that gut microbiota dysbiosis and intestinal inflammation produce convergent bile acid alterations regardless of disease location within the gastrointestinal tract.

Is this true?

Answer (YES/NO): NO